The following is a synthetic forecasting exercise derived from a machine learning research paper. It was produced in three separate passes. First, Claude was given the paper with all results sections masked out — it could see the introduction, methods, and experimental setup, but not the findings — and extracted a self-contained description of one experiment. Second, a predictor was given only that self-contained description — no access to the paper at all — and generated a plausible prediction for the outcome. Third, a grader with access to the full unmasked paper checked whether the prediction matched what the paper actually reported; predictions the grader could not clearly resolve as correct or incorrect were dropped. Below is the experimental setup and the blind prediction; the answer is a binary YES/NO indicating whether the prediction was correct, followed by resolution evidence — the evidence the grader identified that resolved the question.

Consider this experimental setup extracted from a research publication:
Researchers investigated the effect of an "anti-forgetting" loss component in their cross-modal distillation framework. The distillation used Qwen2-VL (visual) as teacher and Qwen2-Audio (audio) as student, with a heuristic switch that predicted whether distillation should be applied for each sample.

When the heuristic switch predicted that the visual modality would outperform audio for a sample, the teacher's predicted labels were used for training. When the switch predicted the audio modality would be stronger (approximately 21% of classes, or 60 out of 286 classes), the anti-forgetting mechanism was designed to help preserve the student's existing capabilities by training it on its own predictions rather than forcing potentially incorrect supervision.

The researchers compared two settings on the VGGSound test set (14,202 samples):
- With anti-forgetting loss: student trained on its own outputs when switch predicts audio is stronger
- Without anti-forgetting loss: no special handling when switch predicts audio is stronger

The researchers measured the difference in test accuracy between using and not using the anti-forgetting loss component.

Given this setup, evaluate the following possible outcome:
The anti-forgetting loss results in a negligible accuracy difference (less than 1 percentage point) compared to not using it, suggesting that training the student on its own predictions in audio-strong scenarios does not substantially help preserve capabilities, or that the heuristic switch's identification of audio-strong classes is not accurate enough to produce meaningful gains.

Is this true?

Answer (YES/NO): YES